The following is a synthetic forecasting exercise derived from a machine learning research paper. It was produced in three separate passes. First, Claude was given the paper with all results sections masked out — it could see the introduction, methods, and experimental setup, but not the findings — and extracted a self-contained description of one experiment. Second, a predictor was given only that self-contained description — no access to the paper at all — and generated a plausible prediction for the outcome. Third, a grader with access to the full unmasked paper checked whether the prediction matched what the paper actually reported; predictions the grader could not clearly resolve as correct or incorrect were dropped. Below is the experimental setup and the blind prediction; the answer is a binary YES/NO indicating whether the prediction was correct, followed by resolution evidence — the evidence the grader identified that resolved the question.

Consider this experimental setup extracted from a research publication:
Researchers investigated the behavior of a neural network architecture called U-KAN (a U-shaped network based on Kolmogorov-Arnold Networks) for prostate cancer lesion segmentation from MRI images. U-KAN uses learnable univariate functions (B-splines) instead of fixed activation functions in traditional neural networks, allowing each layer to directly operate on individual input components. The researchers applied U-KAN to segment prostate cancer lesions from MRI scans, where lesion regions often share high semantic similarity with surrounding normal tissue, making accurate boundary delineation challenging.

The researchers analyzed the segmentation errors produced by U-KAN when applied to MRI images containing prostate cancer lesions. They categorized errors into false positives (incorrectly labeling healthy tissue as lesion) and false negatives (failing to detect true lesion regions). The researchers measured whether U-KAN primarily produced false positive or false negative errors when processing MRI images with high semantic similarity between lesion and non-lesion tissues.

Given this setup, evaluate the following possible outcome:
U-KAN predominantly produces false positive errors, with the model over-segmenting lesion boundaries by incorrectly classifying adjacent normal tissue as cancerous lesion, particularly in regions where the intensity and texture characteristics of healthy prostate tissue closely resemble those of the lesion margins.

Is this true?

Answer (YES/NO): NO